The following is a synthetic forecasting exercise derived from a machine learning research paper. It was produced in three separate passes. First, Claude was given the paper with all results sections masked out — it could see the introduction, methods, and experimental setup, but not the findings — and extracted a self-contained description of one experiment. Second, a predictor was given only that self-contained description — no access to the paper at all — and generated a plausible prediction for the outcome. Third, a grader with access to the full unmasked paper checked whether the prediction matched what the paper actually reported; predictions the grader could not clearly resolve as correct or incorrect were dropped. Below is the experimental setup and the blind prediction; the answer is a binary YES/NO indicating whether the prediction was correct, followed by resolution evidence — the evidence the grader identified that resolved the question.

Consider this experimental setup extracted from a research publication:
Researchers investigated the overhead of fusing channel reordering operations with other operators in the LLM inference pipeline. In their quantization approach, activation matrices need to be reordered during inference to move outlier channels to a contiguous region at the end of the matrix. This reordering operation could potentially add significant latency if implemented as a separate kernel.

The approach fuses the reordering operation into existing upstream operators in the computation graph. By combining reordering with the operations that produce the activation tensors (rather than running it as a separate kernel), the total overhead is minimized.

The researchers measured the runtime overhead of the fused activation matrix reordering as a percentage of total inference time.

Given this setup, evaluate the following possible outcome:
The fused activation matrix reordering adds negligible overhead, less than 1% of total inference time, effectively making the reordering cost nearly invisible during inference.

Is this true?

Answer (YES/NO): YES